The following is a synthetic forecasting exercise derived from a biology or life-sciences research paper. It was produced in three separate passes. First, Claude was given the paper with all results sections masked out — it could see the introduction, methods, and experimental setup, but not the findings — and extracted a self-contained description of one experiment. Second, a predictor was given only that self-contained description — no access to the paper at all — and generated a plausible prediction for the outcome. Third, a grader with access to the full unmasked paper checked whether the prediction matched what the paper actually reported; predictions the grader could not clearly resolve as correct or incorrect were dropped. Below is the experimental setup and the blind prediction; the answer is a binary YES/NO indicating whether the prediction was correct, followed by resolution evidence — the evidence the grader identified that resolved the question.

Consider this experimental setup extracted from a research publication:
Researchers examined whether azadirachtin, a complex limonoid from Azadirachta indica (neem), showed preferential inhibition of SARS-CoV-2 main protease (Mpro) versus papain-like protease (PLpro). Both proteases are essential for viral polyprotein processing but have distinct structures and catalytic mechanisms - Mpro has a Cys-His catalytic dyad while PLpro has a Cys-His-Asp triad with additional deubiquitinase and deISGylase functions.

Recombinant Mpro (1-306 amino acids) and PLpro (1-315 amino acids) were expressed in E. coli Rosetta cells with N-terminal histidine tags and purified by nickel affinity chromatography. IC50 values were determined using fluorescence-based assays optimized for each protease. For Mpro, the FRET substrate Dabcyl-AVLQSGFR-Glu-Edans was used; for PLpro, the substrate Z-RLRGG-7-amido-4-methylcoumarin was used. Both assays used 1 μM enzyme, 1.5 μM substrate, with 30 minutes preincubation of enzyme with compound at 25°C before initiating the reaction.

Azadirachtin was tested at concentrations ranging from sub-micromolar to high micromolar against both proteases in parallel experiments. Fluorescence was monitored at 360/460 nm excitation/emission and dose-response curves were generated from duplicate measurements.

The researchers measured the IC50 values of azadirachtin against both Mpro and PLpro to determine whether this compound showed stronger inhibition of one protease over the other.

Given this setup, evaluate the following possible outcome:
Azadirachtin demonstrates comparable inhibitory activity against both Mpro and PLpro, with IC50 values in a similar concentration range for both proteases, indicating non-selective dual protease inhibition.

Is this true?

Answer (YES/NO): YES